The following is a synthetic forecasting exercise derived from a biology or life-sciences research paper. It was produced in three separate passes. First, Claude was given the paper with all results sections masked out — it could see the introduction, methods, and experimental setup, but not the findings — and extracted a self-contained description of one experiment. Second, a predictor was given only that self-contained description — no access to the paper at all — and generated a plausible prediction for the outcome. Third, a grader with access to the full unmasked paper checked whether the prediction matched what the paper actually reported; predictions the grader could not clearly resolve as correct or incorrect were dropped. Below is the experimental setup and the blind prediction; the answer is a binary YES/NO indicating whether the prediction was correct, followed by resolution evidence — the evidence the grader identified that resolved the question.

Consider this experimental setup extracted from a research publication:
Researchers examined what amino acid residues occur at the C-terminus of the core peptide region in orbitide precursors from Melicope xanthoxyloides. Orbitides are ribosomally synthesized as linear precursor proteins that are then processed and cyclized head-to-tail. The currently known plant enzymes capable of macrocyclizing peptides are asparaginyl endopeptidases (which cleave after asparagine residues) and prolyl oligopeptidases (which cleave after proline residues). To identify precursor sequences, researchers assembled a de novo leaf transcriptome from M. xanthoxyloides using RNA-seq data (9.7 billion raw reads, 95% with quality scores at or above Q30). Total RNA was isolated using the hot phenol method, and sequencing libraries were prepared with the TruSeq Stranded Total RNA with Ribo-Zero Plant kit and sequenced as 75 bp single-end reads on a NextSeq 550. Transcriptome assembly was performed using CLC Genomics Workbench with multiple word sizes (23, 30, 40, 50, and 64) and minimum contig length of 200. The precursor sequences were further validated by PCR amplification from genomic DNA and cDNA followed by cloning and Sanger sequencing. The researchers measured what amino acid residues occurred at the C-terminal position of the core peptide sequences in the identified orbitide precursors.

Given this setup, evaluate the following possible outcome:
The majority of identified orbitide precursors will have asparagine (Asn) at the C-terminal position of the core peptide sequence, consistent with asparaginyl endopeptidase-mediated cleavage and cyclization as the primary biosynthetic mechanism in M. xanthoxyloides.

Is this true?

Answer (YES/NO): NO